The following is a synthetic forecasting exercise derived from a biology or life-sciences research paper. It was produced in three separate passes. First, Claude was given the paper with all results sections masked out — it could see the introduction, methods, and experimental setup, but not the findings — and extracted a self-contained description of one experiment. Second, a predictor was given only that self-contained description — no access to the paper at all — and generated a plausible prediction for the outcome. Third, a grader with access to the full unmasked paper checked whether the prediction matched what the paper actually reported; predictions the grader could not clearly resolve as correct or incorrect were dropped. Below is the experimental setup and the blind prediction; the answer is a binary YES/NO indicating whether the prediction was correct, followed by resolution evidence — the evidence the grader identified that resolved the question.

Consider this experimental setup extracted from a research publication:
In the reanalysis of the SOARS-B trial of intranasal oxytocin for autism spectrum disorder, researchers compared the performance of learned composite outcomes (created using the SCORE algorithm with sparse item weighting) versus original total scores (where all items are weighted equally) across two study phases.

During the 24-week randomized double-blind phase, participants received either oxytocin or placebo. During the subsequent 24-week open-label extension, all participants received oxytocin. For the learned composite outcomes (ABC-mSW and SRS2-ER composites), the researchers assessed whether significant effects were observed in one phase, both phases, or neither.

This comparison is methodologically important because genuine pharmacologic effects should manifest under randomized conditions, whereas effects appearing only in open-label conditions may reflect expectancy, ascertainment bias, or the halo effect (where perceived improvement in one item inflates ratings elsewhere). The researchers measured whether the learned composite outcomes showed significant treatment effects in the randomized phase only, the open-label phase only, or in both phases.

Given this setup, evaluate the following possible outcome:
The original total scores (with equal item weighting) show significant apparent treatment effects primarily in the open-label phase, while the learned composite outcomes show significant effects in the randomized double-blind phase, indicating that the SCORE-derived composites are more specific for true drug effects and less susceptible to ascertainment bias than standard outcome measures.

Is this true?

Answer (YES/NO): YES